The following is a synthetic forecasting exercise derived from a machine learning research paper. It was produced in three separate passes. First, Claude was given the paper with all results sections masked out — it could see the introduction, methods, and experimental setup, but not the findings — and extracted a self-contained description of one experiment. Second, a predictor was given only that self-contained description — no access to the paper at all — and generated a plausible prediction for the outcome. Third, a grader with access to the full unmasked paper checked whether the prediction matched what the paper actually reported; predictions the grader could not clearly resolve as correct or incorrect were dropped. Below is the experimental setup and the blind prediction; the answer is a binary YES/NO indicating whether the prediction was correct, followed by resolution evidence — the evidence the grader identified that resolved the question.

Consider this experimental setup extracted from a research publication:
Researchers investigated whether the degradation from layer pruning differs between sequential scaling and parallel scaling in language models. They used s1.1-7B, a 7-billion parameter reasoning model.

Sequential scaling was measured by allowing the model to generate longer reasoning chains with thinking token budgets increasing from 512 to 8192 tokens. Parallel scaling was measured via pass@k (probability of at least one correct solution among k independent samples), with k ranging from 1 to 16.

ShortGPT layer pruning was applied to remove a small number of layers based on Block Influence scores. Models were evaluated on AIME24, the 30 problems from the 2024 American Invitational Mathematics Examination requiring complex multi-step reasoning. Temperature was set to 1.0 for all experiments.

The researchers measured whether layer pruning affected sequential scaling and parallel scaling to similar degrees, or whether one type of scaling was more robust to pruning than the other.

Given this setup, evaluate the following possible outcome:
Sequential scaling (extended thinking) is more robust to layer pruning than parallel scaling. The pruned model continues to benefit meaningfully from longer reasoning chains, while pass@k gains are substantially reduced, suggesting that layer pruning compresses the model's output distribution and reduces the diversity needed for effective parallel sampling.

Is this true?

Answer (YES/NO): NO